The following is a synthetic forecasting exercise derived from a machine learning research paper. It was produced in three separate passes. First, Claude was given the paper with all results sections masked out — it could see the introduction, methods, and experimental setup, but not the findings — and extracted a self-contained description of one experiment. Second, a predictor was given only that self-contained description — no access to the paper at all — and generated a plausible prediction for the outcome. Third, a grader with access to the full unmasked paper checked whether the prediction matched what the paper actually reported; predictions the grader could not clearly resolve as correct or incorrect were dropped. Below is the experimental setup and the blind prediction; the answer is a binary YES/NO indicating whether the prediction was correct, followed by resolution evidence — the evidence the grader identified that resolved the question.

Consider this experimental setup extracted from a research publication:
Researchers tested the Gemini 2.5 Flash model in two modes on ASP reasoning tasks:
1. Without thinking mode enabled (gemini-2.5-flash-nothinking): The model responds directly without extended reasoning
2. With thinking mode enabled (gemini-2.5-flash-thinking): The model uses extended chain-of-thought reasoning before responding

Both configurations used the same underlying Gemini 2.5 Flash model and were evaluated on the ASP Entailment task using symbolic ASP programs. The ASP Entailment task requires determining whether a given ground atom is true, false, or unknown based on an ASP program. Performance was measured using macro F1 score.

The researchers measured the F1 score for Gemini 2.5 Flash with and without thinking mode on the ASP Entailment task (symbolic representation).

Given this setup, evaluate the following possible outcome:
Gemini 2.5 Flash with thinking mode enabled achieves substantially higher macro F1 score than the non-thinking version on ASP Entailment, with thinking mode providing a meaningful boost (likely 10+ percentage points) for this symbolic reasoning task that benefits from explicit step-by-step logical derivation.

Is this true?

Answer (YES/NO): NO